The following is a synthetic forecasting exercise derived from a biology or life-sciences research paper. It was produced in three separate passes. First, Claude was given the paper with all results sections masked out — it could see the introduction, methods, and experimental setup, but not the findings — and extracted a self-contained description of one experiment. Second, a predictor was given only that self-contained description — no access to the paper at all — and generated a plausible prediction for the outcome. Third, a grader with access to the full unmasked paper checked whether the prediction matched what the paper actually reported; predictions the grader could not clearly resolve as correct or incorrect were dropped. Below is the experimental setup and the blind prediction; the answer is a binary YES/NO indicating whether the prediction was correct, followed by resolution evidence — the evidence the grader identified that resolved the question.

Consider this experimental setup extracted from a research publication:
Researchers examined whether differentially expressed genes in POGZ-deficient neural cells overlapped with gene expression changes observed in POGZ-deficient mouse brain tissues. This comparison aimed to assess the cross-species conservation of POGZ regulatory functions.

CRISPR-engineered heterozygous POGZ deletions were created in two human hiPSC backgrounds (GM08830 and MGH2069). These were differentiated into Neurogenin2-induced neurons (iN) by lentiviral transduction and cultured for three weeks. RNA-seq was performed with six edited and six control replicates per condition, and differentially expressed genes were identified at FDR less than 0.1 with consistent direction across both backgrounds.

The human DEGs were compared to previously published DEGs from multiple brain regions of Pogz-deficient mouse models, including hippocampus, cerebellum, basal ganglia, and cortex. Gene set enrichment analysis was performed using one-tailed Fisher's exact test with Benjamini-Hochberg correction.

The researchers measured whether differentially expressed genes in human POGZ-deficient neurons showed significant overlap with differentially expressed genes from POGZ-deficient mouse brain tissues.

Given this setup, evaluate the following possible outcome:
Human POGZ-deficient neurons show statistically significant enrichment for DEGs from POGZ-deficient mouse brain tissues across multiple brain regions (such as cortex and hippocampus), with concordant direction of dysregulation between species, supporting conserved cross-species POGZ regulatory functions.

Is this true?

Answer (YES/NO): YES